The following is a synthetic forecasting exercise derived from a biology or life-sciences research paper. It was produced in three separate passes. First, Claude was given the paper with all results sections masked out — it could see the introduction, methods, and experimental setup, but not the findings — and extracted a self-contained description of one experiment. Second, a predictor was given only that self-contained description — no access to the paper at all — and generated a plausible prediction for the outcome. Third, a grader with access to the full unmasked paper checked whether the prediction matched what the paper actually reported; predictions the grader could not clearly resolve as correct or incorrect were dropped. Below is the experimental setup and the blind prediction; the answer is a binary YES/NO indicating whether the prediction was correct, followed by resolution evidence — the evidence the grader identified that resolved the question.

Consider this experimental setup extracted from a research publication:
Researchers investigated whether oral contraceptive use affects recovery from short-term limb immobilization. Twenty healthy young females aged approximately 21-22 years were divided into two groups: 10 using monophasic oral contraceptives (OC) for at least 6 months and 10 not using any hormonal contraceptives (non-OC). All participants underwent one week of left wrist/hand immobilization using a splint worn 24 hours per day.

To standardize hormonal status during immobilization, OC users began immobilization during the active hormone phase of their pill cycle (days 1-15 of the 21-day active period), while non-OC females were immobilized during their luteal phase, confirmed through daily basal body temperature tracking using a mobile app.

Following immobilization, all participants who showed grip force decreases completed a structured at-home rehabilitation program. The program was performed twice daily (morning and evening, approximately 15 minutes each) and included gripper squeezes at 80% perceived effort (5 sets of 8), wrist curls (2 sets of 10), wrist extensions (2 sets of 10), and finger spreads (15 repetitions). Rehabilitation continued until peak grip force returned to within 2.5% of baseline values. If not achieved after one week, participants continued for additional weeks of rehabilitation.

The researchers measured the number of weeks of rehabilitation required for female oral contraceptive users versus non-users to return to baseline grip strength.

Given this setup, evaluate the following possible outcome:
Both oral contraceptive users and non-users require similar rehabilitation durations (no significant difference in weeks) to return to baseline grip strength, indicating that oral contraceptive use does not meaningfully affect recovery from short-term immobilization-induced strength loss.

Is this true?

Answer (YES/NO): YES